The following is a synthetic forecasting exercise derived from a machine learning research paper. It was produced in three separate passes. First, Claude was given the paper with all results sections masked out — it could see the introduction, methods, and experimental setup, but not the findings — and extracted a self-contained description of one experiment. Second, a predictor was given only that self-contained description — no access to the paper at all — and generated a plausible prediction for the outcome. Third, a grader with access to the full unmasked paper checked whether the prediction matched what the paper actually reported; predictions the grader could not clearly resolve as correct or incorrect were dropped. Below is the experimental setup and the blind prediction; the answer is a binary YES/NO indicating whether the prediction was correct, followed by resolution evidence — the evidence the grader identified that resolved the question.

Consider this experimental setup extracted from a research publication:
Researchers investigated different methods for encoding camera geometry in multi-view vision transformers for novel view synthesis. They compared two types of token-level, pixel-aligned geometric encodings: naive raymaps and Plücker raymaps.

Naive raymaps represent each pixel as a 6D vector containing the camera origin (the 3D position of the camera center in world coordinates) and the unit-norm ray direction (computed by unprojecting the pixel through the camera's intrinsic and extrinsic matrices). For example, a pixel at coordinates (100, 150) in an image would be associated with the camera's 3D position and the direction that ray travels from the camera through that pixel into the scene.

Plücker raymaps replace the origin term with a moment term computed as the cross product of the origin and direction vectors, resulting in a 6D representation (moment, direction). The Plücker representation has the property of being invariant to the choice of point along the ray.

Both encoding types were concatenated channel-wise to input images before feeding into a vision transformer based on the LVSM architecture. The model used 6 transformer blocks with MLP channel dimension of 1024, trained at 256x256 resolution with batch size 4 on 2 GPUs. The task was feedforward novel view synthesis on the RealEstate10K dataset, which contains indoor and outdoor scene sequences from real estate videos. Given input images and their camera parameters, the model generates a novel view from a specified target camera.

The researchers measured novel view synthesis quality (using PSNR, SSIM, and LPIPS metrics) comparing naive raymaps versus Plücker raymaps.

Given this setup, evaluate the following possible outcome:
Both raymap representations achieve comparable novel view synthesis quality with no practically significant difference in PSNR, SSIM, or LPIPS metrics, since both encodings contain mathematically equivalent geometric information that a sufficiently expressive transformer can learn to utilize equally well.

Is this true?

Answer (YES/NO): YES